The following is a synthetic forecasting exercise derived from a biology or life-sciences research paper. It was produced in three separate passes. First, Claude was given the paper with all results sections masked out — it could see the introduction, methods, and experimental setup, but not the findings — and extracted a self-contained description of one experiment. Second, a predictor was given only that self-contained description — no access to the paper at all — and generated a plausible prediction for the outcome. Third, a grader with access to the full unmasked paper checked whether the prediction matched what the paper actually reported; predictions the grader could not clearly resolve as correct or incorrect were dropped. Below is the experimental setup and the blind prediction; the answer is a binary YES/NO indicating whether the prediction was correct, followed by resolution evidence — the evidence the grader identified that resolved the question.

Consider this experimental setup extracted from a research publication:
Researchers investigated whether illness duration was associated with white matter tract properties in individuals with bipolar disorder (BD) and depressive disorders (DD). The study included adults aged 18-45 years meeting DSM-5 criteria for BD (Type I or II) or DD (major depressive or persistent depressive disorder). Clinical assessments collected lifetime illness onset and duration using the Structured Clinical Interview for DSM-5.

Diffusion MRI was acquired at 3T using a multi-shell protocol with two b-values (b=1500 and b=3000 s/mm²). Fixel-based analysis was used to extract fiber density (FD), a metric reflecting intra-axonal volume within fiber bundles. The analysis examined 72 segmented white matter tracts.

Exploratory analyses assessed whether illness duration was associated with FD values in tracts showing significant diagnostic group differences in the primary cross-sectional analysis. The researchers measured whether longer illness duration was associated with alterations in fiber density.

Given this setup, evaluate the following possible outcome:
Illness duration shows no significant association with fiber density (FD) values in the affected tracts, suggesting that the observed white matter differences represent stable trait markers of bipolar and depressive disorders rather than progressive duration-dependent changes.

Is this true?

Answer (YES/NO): NO